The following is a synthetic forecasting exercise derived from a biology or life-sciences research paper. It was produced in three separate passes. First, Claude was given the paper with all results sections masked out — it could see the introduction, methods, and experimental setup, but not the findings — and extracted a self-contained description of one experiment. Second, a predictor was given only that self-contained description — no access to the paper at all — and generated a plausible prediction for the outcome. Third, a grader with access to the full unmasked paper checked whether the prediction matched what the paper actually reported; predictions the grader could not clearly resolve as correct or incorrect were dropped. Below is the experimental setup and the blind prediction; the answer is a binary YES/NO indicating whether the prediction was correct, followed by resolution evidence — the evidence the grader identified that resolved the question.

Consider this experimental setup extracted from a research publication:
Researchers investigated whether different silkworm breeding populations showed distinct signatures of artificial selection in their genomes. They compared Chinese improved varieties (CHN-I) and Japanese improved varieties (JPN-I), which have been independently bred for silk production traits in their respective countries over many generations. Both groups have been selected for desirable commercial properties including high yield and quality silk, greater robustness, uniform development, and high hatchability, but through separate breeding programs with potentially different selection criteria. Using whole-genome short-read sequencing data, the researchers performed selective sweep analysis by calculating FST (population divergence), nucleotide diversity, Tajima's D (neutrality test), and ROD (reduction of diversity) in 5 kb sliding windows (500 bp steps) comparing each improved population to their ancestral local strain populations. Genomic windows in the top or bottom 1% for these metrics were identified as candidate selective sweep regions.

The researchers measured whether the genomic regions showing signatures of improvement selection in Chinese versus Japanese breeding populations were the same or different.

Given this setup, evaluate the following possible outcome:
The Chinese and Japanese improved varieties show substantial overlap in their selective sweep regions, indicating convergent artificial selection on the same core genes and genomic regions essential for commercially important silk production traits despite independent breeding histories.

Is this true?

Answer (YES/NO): NO